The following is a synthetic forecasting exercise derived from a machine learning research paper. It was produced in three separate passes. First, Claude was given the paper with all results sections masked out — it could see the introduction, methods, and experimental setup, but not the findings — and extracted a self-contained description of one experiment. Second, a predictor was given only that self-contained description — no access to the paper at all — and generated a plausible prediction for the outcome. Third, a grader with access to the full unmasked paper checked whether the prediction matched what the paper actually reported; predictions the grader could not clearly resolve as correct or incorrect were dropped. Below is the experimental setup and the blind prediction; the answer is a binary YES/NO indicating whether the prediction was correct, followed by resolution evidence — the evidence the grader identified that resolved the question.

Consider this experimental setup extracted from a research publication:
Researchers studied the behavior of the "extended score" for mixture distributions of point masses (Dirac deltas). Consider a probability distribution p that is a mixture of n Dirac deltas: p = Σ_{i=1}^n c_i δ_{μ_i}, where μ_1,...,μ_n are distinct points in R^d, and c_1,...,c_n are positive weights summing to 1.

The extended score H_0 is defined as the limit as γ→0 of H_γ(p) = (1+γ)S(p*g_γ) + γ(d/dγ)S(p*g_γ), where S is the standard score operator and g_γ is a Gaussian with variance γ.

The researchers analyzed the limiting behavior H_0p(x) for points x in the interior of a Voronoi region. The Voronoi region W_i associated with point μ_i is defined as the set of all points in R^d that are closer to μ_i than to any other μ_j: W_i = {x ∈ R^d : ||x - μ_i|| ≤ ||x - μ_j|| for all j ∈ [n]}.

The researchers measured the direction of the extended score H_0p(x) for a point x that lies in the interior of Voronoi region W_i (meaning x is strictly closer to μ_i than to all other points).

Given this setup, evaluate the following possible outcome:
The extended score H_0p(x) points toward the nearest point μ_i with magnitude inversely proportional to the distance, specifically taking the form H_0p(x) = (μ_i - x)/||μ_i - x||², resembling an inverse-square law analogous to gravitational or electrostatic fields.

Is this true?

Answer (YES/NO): NO